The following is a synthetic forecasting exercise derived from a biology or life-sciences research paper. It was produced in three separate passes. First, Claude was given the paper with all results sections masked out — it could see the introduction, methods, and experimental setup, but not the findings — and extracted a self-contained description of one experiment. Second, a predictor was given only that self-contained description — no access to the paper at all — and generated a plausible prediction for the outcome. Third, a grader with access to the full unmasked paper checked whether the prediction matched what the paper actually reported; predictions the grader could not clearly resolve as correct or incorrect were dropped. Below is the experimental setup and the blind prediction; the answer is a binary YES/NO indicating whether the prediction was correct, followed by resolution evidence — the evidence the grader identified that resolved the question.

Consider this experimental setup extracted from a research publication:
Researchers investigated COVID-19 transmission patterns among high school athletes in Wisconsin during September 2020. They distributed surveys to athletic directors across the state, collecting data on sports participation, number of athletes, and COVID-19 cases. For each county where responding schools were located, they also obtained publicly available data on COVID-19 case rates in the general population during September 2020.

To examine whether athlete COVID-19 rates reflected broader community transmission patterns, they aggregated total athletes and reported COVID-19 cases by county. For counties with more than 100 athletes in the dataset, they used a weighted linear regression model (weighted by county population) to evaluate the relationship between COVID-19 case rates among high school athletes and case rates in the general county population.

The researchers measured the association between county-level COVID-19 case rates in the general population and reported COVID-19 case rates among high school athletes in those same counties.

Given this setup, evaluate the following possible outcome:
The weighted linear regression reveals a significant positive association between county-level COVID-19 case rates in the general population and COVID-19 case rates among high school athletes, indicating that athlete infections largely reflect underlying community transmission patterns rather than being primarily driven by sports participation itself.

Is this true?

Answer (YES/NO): YES